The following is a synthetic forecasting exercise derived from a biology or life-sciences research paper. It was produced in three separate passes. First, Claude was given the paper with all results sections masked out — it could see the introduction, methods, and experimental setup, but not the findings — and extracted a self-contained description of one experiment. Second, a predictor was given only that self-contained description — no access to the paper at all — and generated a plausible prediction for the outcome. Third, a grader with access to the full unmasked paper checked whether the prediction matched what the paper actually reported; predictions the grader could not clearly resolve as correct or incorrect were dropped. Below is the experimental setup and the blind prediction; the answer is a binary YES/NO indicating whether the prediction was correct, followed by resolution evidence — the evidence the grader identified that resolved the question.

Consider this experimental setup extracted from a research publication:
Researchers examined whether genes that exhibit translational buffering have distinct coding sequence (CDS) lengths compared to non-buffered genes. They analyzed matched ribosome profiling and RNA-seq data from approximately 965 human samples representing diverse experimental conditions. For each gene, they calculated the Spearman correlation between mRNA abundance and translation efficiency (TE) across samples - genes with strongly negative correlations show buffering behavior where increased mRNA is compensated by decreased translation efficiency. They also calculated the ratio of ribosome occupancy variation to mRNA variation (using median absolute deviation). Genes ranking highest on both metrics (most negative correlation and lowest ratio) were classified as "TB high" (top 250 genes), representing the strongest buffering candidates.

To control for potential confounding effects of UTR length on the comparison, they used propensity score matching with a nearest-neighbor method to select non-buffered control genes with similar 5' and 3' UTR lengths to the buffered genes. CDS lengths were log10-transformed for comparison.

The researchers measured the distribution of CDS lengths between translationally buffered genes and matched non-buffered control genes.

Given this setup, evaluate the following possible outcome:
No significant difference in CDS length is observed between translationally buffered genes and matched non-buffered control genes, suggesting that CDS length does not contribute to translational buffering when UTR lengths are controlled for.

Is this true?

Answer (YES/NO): NO